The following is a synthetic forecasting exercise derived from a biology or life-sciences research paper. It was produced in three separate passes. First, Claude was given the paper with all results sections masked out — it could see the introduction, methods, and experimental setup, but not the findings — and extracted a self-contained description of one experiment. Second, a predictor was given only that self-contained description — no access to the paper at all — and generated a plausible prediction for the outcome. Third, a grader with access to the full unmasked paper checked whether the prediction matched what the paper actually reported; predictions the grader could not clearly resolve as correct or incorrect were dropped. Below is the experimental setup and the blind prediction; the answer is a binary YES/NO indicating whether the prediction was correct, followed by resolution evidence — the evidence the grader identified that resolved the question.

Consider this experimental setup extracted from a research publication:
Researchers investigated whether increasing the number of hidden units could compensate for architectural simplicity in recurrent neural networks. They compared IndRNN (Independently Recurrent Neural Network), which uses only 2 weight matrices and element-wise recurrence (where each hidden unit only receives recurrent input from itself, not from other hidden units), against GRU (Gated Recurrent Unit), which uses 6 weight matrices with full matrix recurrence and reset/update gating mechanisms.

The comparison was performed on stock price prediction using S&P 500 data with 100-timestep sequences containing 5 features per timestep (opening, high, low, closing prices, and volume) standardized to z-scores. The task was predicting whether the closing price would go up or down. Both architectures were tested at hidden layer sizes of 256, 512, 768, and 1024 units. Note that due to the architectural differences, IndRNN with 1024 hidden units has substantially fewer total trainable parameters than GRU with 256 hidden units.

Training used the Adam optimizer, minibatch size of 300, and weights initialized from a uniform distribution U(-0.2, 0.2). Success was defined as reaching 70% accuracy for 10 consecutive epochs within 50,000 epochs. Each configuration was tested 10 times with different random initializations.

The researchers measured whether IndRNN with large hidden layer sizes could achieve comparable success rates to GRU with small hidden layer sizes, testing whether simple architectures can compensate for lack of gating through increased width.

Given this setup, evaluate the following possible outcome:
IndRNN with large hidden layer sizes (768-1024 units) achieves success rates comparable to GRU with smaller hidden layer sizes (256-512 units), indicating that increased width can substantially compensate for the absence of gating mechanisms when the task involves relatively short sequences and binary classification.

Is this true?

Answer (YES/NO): NO